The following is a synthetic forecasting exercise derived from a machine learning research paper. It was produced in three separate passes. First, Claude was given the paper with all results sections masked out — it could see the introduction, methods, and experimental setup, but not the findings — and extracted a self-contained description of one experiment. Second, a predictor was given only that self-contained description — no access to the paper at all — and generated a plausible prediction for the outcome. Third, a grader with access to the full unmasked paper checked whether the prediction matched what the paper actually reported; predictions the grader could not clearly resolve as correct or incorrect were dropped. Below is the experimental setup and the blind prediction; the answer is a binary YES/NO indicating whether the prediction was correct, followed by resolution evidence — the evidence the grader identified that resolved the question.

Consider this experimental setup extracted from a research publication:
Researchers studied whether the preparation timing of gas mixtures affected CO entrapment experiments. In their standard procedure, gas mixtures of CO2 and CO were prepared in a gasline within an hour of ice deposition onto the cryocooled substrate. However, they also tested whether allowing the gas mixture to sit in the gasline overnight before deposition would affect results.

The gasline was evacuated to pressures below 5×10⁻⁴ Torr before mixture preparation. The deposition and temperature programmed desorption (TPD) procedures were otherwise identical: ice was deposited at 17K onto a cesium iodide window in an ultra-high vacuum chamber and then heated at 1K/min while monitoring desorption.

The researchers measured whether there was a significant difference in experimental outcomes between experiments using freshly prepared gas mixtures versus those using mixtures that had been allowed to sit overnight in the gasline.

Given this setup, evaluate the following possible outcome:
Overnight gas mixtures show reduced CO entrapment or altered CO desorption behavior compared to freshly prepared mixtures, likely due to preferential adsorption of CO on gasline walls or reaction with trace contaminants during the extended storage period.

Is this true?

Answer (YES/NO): NO